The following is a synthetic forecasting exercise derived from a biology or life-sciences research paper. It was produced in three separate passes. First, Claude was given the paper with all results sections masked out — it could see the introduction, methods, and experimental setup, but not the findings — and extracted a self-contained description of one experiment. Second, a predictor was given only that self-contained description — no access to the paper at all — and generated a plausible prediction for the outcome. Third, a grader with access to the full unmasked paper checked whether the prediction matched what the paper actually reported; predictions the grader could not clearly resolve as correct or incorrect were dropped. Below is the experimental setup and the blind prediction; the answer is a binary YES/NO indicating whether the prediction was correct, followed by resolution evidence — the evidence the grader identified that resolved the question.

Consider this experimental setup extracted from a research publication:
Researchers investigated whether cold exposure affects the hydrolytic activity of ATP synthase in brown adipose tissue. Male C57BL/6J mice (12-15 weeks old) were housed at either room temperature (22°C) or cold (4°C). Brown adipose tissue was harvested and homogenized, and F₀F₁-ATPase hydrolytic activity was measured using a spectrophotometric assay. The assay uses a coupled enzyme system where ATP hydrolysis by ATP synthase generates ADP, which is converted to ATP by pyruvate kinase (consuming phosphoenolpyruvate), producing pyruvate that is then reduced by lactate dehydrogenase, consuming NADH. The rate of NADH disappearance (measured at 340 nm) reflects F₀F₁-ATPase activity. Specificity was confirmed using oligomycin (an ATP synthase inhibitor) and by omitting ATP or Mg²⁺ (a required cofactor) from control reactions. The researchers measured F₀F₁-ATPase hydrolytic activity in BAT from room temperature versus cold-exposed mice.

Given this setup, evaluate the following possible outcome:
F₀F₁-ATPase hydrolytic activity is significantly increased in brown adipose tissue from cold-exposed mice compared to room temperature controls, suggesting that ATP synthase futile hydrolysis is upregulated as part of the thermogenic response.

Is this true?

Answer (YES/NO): YES